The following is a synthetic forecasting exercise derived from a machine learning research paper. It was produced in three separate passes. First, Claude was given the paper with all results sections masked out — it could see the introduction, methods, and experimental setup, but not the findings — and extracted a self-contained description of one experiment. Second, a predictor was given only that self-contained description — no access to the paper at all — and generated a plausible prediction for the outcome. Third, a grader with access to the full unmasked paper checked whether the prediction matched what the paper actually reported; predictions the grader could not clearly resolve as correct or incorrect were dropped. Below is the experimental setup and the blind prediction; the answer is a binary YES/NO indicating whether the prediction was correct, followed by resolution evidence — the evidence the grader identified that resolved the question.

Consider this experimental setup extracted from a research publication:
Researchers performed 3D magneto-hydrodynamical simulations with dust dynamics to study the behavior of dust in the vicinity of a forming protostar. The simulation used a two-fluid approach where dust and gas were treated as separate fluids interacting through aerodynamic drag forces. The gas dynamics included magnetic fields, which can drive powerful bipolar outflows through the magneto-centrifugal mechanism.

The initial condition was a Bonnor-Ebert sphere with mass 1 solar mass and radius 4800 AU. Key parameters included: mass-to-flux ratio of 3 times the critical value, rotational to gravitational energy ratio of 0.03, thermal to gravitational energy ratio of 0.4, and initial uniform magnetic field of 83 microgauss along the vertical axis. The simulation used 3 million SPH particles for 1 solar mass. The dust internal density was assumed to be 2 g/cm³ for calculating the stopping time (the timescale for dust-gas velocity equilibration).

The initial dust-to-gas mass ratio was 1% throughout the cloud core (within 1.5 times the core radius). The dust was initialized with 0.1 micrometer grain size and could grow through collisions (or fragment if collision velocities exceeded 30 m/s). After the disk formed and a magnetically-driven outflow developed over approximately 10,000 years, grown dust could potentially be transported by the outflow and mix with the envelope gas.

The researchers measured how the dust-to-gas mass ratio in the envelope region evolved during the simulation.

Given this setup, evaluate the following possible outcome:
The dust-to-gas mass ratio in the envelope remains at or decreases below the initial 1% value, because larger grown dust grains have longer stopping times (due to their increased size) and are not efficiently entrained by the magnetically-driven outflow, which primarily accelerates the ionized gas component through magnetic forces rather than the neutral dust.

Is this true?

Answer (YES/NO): NO